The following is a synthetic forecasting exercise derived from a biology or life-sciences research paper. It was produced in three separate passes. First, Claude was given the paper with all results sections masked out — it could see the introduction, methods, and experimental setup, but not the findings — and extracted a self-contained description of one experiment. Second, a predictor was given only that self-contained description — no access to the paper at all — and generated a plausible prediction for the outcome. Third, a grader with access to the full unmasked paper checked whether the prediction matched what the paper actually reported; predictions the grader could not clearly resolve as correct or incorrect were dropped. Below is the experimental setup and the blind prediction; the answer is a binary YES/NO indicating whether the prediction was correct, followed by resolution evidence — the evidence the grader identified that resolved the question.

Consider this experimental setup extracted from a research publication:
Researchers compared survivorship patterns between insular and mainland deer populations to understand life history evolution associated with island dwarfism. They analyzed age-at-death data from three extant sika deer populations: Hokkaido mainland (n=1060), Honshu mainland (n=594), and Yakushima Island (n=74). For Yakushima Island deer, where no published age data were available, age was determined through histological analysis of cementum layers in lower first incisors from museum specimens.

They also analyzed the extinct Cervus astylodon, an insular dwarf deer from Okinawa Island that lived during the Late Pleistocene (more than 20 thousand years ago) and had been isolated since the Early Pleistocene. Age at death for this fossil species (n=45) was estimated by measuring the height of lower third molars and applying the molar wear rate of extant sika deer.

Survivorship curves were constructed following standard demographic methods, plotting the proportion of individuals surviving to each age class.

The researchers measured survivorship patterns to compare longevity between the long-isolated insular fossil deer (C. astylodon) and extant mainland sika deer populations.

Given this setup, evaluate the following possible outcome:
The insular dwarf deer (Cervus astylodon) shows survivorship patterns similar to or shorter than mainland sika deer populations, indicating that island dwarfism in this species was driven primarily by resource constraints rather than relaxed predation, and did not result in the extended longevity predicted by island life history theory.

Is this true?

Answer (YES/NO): NO